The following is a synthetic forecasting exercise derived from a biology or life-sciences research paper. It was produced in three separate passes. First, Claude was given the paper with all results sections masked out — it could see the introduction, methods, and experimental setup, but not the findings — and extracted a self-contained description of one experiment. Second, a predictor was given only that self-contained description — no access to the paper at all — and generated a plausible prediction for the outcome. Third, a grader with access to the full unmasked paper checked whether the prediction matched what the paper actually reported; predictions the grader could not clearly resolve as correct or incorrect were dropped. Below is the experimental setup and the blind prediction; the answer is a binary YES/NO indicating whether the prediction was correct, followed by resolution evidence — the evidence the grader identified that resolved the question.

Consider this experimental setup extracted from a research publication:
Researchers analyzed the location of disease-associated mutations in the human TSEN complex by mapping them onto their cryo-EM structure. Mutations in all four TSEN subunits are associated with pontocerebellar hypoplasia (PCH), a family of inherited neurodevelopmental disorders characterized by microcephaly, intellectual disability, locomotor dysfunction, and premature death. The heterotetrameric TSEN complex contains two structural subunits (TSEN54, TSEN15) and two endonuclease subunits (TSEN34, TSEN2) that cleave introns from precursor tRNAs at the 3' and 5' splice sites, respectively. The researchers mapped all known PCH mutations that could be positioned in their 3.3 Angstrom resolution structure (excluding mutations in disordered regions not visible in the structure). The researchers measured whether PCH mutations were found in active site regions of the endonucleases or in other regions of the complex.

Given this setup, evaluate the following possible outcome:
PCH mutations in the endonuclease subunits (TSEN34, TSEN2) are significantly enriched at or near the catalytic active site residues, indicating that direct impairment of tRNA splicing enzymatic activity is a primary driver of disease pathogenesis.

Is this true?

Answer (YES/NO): NO